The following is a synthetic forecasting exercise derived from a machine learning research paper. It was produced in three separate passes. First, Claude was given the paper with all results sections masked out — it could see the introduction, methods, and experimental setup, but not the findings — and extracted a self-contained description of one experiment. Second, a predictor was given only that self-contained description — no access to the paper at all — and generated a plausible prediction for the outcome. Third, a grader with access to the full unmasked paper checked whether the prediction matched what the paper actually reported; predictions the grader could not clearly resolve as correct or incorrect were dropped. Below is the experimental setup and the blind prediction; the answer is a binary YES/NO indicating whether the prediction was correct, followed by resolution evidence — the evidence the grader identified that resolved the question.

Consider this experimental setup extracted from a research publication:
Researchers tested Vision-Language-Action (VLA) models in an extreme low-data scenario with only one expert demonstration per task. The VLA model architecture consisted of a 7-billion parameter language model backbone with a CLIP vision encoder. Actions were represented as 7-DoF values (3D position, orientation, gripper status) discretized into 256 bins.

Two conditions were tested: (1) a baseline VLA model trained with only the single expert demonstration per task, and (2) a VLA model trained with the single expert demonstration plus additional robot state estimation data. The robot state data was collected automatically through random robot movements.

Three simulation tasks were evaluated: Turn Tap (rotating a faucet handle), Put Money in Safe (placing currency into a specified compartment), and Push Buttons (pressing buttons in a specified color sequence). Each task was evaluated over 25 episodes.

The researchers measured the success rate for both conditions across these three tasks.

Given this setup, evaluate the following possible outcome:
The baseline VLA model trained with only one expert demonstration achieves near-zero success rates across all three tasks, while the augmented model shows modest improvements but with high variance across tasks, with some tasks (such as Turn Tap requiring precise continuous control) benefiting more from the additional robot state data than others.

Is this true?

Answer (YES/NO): NO